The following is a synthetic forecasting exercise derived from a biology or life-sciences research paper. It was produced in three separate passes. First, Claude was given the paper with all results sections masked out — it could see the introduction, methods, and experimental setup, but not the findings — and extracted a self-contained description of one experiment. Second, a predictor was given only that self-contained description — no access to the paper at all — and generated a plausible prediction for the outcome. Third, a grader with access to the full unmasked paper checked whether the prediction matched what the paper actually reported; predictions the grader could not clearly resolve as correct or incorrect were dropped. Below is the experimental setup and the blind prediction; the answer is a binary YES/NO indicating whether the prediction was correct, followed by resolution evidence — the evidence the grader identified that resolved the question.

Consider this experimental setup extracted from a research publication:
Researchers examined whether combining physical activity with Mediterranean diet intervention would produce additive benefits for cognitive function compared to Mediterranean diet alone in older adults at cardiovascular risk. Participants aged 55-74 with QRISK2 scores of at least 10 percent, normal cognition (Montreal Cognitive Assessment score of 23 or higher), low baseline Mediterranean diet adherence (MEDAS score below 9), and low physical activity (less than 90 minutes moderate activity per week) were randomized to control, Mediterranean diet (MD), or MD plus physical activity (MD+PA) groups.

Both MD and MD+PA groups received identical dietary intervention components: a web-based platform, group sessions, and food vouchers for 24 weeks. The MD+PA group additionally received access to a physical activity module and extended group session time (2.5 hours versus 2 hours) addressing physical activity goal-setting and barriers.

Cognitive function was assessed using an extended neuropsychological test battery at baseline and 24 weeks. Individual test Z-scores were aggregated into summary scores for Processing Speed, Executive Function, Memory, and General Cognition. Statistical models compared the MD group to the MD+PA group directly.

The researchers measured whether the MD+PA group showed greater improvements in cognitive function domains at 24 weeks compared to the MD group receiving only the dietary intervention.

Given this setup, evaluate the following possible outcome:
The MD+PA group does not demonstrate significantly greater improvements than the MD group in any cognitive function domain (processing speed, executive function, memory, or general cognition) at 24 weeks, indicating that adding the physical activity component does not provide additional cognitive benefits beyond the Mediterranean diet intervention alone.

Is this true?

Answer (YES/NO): YES